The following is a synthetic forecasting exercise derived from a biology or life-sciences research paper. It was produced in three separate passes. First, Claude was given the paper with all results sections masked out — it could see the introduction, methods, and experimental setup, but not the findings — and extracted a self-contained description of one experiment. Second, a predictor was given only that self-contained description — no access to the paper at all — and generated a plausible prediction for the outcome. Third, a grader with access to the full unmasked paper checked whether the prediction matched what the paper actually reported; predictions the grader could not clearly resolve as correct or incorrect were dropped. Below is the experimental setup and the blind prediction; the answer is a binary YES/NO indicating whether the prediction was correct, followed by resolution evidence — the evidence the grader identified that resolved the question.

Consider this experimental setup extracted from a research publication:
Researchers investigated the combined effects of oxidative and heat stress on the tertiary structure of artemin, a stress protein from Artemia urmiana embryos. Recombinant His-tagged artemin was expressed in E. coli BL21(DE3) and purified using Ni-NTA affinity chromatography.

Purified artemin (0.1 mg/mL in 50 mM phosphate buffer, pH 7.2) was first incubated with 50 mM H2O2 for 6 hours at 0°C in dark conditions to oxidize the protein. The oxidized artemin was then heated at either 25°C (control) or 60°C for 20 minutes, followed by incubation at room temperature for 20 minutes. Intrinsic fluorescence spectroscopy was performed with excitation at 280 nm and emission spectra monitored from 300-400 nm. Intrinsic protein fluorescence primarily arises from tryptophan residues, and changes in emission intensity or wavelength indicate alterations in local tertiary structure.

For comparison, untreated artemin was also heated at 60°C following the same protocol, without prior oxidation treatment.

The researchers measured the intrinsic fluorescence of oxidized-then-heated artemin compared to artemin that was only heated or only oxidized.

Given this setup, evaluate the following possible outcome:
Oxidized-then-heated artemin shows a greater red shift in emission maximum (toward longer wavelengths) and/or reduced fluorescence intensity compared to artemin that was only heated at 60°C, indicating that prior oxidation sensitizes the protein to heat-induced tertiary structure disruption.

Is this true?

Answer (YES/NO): YES